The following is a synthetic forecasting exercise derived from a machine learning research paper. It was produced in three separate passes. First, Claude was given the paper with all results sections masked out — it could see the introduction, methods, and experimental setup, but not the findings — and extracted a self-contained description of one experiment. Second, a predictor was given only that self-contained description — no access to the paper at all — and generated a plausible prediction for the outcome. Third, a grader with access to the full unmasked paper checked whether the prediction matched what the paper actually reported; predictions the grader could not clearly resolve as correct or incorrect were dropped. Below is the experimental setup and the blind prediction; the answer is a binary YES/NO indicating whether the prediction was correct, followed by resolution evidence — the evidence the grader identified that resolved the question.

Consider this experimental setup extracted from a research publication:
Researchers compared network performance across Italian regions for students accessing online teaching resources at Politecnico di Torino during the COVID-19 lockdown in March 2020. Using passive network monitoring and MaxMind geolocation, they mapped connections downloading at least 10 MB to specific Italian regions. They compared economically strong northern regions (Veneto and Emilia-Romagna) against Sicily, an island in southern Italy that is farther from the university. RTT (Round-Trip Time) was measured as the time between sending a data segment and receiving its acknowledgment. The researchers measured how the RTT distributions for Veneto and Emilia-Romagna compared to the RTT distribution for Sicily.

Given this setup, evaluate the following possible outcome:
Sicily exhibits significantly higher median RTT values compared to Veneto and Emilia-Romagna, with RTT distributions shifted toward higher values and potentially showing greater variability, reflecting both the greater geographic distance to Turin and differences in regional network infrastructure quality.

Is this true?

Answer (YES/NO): NO